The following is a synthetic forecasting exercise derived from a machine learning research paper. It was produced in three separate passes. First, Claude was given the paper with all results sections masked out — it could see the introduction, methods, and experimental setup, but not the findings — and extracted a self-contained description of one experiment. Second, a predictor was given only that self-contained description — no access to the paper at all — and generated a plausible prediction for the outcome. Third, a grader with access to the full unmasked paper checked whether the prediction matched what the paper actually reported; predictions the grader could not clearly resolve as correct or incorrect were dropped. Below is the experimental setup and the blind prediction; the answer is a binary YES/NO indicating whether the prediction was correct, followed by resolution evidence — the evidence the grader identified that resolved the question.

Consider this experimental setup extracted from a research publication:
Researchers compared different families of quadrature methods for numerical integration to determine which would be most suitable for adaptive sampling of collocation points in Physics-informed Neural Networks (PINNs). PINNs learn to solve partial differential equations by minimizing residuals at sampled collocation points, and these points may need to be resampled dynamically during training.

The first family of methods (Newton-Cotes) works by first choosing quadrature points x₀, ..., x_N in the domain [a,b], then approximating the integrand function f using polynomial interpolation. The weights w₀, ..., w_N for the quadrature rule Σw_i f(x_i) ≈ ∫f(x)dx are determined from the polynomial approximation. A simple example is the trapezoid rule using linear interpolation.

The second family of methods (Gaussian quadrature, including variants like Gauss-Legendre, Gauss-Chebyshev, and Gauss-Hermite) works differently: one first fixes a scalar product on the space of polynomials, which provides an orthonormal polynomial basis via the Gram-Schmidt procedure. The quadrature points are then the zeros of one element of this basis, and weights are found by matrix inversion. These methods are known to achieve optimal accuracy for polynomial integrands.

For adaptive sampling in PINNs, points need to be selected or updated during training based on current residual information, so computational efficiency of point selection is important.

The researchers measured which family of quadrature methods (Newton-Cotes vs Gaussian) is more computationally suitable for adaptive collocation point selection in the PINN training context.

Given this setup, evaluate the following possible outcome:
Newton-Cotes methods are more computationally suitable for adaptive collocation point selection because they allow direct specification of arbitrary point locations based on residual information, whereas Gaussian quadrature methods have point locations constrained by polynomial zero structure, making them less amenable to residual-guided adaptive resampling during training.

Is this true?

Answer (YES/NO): YES